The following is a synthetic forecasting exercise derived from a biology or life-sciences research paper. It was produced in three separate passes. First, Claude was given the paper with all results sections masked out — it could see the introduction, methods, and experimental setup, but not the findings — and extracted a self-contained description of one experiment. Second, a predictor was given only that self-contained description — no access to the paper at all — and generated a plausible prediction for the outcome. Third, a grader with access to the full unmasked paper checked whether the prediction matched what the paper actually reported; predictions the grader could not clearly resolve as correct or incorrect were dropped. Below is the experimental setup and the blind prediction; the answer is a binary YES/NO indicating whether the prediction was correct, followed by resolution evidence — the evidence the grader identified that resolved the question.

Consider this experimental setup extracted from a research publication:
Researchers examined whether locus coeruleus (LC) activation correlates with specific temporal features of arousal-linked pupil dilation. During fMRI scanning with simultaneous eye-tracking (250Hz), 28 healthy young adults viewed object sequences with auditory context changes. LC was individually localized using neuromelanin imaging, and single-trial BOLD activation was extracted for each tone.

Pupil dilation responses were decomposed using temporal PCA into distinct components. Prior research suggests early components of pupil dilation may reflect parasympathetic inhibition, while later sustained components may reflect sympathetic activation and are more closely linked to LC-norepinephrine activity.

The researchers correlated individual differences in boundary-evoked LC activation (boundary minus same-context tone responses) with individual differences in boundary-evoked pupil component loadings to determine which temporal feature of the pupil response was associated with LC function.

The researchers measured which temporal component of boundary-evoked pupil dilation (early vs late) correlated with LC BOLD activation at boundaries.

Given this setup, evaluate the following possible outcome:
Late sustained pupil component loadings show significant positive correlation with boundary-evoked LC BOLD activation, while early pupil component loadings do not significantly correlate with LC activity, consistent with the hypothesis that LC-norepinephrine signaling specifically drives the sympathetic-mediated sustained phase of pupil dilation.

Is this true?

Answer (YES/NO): YES